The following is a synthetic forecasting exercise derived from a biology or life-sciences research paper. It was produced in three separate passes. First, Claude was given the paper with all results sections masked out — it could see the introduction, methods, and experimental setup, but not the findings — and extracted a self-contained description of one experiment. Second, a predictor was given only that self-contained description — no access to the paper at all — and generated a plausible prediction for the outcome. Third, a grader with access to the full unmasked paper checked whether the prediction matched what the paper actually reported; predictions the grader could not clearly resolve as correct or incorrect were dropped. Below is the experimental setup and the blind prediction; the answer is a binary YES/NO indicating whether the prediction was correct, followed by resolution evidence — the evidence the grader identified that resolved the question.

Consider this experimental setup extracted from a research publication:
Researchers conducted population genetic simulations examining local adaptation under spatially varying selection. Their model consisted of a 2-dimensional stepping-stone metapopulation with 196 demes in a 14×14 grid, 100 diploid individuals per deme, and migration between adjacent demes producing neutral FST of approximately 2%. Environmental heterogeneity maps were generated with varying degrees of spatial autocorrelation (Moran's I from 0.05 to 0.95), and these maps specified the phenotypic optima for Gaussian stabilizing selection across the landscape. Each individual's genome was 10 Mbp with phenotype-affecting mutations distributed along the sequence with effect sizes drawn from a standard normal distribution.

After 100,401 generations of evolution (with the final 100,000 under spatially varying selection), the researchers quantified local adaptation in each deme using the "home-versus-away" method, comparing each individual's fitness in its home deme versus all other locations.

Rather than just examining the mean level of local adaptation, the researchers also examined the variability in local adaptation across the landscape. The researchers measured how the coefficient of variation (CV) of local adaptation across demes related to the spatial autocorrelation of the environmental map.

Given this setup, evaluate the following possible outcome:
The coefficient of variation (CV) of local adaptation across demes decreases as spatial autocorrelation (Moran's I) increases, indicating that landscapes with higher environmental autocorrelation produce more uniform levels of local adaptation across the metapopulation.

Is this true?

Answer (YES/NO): YES